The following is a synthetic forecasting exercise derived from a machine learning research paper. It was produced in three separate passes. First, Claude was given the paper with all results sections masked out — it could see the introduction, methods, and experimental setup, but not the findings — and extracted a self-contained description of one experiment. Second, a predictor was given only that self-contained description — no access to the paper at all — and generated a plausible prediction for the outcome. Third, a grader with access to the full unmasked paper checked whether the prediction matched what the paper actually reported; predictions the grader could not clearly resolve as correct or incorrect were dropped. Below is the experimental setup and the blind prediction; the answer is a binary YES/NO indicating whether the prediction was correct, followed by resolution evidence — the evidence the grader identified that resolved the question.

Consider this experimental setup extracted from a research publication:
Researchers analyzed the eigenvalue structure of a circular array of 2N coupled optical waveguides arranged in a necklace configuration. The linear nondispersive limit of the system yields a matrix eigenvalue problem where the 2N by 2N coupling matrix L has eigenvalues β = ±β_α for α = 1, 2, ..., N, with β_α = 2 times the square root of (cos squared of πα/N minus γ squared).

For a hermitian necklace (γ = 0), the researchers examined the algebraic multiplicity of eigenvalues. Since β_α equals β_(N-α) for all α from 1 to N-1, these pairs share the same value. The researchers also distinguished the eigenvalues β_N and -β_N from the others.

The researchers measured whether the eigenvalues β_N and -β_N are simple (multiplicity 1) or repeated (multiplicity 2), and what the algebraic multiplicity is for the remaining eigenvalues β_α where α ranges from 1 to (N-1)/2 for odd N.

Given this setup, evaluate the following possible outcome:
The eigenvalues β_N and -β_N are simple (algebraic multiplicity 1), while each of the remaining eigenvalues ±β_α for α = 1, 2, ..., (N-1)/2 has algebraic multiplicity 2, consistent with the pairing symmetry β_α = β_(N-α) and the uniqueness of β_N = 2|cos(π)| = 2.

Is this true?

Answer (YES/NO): YES